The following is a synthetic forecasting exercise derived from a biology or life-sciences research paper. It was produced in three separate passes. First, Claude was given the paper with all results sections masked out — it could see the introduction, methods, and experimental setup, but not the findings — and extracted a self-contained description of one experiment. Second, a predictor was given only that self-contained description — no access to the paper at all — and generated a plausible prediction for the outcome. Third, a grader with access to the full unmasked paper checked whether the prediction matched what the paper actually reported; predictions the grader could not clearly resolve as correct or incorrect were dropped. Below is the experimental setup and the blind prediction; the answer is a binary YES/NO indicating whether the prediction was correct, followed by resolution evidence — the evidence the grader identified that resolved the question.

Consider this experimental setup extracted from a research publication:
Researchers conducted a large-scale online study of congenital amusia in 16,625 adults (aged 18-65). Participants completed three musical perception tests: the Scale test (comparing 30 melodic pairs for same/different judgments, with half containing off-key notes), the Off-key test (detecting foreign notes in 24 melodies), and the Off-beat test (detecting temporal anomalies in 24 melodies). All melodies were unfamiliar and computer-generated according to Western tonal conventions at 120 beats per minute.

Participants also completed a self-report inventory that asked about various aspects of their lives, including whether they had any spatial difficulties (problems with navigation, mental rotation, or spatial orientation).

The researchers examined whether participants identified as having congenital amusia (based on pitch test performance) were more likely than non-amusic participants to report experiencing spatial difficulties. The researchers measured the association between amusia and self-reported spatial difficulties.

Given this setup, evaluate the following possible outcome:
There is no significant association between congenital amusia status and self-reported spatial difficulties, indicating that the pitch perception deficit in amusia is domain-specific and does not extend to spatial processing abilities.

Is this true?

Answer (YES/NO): NO